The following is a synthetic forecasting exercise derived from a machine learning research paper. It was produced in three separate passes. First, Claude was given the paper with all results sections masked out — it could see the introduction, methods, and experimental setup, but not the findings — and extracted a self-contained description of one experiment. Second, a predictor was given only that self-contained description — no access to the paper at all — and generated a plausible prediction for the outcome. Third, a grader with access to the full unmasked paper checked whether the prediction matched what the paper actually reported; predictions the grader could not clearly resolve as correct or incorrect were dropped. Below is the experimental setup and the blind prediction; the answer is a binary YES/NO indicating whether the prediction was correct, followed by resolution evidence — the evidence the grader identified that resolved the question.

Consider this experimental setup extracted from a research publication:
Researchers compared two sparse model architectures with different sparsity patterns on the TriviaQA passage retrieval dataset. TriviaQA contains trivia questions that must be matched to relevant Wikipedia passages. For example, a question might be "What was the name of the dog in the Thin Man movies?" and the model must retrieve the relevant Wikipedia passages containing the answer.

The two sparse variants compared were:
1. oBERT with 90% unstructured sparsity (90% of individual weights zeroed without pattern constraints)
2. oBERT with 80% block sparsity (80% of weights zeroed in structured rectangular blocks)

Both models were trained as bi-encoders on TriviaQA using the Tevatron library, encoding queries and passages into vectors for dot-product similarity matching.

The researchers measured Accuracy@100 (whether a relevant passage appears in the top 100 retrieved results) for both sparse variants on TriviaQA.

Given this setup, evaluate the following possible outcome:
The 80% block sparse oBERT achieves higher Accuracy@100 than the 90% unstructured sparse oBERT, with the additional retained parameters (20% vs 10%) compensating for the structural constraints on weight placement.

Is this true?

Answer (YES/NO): YES